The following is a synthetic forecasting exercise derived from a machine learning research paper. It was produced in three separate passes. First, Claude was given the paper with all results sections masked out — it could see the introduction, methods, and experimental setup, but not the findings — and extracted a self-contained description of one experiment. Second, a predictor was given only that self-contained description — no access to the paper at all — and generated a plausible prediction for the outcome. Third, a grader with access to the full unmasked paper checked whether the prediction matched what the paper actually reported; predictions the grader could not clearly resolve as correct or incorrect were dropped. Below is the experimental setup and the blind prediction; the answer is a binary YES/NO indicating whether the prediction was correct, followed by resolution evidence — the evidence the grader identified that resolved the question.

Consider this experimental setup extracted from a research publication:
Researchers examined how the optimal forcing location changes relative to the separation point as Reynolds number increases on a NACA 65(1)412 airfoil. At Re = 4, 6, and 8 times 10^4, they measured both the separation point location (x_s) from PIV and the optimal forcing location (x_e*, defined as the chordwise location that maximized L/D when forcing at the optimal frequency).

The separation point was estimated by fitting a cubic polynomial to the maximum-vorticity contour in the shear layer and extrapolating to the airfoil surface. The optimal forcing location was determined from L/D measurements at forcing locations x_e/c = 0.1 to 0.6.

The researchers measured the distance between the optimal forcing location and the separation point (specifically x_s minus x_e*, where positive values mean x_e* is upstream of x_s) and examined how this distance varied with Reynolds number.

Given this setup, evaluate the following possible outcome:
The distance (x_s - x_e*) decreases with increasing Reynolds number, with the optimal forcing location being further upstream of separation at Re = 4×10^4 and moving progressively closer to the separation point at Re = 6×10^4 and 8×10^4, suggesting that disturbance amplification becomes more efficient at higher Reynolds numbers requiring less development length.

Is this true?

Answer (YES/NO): NO